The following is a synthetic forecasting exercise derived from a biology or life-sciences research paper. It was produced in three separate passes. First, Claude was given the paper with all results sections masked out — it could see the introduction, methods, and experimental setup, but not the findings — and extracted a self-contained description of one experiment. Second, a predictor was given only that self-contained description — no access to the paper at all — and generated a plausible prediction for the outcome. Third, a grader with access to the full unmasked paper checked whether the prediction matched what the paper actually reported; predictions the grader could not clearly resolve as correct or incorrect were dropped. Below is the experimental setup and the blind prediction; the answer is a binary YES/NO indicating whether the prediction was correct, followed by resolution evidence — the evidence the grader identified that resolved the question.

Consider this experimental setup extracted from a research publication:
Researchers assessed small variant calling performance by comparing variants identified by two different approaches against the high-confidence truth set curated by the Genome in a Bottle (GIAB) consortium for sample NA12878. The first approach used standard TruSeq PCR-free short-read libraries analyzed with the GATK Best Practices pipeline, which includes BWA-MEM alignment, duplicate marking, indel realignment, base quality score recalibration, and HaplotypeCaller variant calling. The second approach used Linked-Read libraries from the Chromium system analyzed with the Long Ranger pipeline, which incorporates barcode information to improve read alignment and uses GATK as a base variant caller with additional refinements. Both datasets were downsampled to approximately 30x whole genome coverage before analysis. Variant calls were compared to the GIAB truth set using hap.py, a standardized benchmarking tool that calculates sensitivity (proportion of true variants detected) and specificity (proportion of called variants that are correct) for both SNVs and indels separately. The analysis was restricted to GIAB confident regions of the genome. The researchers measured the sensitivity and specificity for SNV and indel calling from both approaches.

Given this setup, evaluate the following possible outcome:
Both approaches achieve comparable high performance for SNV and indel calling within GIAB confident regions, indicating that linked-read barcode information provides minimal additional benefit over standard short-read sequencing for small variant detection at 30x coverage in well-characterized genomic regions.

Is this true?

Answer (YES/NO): NO